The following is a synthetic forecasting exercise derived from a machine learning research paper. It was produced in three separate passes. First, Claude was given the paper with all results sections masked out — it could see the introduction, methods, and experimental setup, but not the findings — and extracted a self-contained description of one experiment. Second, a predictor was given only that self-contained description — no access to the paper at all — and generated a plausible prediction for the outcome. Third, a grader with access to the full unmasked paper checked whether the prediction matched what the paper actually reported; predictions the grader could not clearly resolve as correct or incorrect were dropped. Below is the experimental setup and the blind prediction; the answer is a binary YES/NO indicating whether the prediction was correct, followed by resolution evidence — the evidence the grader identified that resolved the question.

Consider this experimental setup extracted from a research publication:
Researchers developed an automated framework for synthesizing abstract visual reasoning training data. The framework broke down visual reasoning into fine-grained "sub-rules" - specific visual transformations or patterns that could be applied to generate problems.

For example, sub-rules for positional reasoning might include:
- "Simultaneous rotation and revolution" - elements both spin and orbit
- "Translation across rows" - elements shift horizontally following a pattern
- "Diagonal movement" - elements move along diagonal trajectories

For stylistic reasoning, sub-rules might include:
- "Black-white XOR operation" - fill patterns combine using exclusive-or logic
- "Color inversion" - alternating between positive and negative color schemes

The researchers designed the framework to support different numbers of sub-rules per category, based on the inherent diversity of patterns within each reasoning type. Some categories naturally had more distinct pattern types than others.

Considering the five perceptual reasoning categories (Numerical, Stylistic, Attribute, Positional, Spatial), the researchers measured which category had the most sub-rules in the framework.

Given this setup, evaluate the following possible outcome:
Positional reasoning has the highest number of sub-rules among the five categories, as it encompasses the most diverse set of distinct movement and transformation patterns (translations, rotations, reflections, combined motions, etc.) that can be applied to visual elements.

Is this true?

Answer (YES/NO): YES